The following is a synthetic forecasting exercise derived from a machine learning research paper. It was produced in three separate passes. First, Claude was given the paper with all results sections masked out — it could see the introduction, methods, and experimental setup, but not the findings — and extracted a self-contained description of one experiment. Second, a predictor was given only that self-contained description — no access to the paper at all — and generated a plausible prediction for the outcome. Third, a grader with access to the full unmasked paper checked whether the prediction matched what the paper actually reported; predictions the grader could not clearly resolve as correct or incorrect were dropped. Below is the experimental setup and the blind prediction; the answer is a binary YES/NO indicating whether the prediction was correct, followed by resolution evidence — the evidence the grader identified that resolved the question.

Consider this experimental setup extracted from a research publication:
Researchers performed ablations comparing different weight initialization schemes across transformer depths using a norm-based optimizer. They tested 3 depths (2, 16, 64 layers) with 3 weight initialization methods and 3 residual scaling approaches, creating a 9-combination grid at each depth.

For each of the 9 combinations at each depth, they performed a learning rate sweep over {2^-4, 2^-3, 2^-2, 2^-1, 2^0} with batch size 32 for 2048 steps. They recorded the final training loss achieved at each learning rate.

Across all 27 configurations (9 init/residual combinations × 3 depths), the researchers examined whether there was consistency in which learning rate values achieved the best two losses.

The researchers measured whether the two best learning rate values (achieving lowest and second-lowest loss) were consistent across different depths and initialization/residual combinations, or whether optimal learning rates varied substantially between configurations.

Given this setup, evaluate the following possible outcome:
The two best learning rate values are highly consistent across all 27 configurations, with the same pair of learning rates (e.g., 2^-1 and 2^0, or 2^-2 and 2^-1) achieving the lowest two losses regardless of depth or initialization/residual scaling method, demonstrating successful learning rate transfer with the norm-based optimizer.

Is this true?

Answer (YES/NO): YES